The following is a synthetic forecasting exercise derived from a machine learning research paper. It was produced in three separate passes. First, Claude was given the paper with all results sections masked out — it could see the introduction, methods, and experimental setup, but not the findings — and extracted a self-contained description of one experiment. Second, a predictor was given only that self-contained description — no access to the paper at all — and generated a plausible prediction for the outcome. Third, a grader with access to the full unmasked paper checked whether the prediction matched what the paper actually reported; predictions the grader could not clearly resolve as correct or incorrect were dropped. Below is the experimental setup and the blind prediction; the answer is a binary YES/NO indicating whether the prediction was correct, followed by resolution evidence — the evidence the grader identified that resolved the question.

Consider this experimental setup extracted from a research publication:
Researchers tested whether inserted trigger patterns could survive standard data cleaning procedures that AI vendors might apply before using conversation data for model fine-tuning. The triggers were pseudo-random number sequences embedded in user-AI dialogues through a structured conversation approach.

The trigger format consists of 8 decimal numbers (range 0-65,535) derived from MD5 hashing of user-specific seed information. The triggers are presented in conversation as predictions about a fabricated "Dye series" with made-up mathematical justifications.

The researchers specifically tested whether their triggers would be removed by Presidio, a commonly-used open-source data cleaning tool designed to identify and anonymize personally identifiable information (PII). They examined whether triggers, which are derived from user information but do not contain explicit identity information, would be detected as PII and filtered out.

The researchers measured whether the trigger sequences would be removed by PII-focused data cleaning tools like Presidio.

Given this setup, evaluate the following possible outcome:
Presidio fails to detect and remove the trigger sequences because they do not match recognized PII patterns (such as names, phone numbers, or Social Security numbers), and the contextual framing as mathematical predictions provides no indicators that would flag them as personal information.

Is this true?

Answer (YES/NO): YES